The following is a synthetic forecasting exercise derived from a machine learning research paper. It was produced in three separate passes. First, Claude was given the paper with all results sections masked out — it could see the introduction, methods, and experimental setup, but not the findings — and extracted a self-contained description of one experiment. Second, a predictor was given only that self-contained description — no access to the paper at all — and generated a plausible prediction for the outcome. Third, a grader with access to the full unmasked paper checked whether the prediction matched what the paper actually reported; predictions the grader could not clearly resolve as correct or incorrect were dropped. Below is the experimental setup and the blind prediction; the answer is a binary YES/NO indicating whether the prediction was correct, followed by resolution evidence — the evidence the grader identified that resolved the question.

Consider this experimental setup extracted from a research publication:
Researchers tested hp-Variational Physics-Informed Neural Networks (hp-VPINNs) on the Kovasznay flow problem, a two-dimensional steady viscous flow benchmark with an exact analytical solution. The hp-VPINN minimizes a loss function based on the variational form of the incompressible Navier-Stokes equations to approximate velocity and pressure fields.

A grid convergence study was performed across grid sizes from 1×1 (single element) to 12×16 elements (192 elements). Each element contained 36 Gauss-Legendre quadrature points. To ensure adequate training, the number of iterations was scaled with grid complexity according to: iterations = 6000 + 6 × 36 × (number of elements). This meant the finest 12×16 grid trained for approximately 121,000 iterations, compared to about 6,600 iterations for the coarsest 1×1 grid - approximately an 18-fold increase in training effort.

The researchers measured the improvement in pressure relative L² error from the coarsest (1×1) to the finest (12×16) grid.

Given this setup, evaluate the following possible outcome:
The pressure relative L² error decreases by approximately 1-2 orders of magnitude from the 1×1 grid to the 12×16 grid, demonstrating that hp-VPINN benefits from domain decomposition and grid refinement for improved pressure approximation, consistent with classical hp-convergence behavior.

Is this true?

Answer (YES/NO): YES